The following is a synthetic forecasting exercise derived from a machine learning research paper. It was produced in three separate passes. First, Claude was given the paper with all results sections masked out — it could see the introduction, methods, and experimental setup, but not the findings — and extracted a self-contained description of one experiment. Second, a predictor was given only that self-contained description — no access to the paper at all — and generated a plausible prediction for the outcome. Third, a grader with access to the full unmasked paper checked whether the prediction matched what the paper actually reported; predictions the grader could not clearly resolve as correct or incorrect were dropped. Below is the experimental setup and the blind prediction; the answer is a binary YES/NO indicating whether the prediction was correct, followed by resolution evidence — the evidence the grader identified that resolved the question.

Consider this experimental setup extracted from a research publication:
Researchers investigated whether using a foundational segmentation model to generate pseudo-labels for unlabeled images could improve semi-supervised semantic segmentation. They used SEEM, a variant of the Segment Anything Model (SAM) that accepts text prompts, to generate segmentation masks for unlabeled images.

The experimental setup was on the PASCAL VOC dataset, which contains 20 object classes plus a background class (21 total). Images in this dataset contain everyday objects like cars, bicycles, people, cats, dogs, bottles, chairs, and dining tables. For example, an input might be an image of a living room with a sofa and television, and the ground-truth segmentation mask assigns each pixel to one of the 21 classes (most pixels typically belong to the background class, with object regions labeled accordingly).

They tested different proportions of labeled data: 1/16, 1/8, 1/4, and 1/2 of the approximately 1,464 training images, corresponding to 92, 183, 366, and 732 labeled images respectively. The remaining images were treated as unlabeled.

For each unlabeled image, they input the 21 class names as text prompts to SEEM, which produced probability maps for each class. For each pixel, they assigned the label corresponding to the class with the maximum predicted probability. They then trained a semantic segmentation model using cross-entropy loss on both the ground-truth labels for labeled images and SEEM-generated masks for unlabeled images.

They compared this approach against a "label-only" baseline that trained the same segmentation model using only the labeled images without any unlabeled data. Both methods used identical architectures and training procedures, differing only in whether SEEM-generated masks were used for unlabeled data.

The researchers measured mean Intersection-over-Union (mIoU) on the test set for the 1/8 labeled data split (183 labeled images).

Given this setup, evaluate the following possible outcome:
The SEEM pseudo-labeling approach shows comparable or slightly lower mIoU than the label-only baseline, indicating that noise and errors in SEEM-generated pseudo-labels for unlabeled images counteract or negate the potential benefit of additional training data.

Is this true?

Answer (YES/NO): NO